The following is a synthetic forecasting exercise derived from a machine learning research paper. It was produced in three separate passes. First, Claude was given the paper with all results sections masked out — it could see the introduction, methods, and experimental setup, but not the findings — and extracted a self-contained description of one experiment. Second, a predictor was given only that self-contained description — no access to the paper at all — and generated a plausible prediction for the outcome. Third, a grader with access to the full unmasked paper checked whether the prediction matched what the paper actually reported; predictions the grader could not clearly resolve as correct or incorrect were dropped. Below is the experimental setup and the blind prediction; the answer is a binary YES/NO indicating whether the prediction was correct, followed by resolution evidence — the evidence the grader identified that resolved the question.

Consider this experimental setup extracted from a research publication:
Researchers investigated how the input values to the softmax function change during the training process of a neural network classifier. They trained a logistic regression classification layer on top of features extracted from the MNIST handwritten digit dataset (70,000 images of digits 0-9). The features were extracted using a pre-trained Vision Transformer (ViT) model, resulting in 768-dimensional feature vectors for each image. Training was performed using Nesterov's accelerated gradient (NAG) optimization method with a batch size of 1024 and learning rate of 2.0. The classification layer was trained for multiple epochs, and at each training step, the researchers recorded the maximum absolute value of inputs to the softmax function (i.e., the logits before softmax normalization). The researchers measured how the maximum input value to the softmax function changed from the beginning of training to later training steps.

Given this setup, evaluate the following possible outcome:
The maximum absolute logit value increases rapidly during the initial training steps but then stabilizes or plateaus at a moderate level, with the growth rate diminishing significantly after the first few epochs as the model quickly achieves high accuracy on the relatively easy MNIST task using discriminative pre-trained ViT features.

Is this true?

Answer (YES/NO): NO